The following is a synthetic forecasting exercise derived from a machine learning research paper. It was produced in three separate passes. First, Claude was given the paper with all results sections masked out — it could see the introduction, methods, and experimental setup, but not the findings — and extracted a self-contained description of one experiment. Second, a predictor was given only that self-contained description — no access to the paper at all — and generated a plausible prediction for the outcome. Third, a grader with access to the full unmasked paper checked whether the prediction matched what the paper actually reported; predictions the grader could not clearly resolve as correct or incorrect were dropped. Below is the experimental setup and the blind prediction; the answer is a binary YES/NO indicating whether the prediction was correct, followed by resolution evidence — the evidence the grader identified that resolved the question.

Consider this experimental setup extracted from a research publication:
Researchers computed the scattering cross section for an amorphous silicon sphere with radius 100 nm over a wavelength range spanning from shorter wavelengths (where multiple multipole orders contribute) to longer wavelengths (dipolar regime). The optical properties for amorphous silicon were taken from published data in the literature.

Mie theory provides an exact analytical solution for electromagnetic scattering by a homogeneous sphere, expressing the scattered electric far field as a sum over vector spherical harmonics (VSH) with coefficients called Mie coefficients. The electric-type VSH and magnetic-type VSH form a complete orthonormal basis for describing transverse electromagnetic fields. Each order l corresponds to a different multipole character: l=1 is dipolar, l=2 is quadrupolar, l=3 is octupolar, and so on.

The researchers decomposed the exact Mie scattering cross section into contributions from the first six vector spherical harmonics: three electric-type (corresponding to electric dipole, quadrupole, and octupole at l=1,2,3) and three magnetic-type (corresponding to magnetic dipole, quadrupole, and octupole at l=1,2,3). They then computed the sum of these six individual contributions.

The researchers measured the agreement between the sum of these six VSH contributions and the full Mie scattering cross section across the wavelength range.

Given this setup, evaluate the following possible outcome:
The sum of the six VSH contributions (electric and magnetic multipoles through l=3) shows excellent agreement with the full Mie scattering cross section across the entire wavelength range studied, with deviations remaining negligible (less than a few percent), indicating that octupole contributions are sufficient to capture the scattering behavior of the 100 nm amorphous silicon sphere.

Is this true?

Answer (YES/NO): NO